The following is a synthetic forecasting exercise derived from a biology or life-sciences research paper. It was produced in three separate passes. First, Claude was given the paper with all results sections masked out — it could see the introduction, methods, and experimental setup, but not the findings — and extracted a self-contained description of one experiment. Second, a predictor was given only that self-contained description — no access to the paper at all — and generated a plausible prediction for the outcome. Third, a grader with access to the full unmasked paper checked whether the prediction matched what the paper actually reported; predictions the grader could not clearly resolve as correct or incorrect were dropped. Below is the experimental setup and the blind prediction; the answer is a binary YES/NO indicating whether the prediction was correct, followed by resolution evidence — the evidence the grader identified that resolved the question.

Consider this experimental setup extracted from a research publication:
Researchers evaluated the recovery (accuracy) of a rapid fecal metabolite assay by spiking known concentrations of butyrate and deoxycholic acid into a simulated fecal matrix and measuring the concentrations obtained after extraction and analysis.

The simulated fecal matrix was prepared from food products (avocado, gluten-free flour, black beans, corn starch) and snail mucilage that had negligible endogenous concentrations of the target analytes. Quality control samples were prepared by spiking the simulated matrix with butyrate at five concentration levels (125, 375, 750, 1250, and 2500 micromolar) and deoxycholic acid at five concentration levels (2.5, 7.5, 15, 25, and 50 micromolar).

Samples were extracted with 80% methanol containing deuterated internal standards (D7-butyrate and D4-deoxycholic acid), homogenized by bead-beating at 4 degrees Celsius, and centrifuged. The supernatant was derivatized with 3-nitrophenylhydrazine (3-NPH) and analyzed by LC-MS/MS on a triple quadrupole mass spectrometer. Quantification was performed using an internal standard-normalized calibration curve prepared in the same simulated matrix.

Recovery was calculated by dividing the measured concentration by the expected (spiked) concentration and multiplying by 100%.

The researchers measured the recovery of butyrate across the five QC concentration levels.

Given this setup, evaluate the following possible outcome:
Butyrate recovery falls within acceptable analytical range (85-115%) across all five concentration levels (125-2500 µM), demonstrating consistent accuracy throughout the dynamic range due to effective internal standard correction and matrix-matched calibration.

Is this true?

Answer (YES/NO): YES